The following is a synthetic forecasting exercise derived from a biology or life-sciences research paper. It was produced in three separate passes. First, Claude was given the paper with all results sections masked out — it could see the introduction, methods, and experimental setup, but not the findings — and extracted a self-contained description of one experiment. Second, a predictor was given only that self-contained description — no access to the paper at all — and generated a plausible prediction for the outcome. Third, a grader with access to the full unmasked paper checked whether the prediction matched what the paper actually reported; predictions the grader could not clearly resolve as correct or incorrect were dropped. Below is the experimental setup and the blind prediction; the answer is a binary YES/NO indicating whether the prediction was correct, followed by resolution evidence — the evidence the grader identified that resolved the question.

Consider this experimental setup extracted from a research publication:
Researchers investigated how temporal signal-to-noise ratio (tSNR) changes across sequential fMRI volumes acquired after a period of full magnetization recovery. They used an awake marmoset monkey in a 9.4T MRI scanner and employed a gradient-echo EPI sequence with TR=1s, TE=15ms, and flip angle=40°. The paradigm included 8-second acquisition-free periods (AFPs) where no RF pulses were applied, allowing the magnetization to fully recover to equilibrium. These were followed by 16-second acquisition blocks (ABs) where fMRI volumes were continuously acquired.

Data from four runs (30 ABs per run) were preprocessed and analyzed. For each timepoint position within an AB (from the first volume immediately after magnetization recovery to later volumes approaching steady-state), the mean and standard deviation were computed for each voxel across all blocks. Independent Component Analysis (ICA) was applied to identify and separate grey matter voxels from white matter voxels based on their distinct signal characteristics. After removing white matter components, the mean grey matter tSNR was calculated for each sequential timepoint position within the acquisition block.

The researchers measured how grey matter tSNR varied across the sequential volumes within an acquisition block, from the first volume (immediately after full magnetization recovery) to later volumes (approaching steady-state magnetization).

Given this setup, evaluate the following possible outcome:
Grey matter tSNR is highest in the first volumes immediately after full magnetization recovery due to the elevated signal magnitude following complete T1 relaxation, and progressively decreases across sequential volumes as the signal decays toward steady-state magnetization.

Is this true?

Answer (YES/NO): YES